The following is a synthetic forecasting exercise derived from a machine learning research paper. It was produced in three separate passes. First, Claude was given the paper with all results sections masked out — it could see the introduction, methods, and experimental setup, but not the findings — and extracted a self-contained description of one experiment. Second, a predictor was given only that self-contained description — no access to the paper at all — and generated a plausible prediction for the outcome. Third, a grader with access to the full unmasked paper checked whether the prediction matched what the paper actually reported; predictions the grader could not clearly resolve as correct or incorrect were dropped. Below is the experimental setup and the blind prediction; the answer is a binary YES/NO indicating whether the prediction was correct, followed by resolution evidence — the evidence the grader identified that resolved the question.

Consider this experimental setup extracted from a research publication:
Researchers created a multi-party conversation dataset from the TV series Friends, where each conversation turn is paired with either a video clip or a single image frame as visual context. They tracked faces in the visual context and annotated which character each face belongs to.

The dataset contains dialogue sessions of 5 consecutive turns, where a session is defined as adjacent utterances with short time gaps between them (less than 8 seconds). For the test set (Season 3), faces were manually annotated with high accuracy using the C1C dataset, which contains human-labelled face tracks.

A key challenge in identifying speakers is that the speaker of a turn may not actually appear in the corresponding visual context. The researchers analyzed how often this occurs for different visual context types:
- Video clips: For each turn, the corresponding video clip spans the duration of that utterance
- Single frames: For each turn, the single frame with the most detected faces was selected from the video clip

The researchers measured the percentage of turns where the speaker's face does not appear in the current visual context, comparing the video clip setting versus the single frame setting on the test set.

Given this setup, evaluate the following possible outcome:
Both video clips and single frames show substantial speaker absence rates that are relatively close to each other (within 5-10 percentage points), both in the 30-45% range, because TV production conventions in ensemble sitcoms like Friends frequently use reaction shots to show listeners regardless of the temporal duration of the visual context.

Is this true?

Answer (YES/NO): NO